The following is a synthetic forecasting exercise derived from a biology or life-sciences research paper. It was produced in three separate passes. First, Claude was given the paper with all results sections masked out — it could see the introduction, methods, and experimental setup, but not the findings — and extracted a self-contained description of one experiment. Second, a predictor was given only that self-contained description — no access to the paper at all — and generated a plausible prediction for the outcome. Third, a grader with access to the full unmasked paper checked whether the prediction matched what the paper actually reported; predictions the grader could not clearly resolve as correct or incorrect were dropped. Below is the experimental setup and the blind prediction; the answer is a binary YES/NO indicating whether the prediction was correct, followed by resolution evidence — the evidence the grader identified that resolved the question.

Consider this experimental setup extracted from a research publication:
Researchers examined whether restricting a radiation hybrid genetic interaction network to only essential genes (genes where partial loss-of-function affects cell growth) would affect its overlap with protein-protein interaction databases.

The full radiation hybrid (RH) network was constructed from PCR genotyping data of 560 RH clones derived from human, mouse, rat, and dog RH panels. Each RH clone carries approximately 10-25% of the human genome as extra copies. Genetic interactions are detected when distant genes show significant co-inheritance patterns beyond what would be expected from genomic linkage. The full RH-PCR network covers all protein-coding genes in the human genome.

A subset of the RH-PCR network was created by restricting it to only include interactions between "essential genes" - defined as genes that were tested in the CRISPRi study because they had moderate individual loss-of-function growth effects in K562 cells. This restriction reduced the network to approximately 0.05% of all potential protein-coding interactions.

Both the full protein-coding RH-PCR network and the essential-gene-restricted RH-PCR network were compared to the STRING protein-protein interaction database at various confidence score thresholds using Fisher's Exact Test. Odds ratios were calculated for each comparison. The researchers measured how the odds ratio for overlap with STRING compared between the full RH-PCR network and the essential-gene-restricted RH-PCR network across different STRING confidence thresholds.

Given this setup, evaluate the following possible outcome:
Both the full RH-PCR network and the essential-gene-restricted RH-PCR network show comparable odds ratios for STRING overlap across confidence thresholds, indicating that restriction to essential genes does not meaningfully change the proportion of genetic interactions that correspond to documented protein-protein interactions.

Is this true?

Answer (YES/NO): NO